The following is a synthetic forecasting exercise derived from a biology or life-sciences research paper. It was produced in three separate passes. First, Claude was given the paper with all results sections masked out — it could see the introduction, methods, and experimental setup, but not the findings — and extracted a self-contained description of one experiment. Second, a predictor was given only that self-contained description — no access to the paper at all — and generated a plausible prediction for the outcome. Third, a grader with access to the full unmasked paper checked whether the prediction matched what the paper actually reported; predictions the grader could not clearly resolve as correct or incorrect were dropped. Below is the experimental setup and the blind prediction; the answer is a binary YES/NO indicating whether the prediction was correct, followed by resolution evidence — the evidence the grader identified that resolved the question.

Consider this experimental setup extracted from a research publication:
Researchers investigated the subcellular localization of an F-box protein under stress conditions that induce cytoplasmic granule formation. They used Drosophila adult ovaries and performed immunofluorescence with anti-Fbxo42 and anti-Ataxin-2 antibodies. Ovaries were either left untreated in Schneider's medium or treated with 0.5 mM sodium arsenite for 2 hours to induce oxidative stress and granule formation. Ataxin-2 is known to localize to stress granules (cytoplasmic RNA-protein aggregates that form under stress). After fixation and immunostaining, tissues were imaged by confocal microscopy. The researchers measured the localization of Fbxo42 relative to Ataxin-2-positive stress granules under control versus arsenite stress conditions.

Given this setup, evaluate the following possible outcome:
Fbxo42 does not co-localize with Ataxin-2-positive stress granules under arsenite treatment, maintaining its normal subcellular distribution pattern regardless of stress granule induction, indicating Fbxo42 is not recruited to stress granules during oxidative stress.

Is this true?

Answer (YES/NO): NO